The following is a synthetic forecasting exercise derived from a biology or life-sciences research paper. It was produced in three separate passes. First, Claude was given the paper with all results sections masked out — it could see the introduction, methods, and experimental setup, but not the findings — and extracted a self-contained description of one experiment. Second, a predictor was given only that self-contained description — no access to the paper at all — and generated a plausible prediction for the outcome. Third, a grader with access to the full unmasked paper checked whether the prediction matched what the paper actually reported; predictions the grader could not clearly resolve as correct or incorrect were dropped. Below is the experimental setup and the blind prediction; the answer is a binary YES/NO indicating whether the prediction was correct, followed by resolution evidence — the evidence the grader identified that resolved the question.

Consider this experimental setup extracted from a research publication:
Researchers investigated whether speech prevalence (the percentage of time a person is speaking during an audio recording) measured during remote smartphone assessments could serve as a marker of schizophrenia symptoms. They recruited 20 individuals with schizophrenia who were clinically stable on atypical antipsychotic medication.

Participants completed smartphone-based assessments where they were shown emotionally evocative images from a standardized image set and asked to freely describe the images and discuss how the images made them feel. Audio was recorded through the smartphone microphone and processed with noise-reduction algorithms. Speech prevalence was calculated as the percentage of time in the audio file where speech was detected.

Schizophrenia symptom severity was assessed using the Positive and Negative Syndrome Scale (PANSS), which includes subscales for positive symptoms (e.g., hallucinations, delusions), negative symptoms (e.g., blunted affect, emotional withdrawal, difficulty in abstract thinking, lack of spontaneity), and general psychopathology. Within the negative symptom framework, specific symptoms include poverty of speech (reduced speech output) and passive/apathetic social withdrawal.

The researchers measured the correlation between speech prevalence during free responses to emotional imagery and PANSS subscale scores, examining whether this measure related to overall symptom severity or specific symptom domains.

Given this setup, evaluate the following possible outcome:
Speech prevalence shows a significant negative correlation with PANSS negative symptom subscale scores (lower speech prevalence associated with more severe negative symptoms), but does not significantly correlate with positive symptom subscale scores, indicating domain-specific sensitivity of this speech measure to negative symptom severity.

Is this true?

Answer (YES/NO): YES